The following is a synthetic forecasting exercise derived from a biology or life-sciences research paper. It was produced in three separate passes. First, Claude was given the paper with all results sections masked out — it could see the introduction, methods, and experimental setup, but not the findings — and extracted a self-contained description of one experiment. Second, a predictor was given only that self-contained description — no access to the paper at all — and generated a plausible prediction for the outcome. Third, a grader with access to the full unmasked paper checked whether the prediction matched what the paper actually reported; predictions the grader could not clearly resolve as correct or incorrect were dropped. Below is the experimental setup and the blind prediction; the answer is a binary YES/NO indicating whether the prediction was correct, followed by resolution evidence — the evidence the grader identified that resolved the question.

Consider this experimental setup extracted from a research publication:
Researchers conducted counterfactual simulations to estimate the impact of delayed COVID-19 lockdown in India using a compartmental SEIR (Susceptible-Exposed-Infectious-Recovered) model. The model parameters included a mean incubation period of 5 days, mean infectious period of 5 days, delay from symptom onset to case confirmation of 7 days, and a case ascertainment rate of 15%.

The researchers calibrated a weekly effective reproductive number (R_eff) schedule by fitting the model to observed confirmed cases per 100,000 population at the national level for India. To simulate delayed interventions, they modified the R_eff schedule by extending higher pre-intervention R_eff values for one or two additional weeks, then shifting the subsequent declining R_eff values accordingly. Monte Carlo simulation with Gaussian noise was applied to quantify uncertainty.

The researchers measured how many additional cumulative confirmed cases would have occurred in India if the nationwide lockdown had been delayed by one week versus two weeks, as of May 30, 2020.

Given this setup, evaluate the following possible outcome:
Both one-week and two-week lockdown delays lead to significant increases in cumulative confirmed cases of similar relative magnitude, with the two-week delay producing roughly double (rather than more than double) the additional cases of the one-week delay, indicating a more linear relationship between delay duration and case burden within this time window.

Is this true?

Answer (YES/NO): NO